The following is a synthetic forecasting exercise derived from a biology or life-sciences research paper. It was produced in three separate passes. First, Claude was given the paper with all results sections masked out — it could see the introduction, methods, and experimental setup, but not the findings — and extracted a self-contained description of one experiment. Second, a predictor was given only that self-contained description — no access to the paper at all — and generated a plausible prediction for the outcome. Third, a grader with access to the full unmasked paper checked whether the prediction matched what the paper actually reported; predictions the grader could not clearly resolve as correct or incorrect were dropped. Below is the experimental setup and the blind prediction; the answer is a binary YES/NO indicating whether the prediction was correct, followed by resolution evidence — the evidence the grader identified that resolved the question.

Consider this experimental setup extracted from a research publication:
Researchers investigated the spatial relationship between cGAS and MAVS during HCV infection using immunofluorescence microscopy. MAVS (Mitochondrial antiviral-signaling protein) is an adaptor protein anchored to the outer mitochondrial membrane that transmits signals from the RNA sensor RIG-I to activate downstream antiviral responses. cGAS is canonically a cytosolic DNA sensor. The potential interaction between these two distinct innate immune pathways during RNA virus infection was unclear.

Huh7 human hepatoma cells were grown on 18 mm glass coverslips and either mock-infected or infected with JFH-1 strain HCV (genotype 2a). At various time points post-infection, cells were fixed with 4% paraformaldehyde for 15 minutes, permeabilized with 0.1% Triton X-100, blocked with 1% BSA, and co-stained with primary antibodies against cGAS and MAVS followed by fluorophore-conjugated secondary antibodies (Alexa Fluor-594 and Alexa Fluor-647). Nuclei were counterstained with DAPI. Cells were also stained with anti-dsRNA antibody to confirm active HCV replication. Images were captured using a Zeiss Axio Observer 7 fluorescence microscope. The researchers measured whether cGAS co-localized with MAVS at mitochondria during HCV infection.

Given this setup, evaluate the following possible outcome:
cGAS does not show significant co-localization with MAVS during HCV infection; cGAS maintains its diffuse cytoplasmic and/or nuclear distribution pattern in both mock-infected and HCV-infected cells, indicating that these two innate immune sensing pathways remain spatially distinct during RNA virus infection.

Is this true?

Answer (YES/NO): NO